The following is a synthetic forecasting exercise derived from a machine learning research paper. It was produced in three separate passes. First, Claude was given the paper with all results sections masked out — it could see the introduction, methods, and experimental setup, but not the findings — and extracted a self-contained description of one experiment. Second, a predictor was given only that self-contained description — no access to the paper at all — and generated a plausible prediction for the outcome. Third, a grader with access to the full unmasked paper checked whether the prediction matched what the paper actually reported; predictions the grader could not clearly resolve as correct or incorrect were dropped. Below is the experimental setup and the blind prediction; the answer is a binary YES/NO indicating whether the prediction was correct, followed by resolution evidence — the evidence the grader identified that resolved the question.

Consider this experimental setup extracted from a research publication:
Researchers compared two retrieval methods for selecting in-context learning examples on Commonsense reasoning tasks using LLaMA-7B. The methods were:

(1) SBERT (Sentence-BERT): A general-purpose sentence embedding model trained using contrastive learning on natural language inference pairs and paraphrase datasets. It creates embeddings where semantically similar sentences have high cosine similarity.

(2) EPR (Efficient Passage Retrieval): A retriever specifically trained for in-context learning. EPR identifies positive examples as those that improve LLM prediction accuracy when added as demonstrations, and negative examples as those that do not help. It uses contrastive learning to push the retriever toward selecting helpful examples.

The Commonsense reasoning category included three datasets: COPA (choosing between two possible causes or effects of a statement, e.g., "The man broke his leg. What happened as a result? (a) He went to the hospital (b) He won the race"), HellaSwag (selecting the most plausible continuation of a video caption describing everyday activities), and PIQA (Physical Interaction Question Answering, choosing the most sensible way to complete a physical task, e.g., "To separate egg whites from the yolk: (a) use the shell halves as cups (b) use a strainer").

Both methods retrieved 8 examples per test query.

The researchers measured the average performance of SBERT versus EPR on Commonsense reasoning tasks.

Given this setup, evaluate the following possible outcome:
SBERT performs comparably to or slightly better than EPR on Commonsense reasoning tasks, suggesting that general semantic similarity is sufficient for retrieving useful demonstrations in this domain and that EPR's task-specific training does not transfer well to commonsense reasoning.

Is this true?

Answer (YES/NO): YES